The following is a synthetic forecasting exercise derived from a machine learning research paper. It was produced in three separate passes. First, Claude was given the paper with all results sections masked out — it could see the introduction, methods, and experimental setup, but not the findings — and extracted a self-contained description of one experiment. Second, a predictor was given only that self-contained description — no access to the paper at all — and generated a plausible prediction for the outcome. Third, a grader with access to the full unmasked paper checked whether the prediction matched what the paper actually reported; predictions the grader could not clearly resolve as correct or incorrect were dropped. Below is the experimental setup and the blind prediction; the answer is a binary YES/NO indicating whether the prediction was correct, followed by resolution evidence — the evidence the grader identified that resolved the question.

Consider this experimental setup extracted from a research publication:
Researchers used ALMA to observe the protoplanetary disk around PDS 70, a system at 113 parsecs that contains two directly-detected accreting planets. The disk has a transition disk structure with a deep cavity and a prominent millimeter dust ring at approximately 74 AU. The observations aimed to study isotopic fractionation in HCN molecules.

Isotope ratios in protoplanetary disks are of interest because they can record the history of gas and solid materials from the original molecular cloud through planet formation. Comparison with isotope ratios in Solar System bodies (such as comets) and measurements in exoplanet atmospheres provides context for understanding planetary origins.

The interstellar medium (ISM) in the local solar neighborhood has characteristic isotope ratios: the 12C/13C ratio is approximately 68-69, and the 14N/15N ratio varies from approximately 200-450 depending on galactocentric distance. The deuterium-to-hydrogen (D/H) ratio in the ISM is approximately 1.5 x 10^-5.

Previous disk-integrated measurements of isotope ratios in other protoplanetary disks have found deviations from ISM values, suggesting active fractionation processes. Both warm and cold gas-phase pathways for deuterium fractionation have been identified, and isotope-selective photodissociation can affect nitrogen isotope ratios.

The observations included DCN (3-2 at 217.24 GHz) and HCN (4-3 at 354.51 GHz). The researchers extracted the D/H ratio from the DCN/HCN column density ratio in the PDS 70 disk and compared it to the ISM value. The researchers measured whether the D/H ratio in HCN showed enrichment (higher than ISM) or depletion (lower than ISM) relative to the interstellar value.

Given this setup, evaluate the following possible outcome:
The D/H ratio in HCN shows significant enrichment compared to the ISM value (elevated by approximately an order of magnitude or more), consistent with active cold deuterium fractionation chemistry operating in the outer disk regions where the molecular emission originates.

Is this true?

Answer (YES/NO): YES